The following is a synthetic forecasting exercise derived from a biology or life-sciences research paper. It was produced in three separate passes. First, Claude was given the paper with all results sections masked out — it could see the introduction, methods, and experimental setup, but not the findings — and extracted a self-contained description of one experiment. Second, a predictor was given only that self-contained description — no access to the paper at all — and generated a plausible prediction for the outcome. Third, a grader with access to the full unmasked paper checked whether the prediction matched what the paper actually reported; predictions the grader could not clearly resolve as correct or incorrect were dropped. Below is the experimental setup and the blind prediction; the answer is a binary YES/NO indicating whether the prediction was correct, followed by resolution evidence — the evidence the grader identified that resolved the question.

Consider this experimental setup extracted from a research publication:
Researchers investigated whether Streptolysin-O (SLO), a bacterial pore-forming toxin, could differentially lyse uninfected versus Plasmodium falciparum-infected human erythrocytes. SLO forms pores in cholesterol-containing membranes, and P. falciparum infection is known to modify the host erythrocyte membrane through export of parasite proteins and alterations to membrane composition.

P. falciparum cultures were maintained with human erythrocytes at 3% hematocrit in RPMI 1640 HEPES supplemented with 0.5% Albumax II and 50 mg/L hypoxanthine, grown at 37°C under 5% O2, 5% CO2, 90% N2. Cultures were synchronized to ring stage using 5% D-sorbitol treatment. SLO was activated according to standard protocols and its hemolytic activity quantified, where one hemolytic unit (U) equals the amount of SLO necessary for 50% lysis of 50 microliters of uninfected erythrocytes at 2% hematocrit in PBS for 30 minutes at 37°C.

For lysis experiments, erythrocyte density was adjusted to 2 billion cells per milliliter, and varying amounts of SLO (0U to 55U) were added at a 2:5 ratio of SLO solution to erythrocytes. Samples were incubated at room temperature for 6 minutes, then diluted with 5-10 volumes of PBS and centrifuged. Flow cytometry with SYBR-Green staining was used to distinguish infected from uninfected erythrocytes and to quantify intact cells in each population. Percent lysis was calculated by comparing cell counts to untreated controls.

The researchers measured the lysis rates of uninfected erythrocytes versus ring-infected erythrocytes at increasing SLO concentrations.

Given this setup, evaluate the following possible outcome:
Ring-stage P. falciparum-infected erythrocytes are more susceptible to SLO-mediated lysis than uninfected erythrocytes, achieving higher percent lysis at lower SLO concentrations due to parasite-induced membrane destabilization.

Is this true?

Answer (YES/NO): NO